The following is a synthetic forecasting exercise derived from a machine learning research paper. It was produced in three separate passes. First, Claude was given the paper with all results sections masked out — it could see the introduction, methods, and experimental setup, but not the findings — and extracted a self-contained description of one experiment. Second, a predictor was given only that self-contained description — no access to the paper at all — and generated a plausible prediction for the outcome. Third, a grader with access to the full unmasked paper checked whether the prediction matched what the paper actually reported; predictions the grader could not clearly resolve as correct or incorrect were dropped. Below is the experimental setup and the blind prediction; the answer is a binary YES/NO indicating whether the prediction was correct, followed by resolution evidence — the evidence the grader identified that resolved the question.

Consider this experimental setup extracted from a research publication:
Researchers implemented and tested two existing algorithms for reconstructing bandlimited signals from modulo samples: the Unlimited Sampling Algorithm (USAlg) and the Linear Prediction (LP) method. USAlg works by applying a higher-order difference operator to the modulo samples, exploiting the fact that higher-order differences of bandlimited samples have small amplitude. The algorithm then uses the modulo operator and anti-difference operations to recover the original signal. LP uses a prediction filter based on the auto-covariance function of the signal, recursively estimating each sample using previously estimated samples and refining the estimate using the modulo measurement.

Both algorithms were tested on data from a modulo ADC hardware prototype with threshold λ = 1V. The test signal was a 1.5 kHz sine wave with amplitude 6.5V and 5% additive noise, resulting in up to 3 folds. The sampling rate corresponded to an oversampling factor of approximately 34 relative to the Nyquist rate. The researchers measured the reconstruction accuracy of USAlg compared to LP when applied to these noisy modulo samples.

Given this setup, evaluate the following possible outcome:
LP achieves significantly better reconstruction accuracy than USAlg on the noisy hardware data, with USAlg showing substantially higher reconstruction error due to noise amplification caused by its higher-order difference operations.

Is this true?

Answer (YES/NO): NO